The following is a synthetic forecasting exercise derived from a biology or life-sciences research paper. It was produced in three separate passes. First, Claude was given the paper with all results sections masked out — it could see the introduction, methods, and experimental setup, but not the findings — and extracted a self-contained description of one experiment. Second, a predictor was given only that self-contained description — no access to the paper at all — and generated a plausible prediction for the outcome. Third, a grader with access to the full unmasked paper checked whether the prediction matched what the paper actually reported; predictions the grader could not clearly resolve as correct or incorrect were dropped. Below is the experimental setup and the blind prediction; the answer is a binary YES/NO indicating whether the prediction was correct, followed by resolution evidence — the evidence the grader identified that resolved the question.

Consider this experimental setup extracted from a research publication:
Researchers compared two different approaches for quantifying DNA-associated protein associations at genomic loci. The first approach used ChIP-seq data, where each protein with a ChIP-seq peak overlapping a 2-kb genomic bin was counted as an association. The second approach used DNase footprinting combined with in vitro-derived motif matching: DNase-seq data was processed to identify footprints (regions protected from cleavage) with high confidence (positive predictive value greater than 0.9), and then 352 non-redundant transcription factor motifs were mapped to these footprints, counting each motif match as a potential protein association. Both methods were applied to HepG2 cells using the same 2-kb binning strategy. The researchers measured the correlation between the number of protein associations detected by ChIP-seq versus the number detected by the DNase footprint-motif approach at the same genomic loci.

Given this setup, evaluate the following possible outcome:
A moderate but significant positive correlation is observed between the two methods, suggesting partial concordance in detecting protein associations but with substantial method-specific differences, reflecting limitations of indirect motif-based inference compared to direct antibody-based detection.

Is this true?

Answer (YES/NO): YES